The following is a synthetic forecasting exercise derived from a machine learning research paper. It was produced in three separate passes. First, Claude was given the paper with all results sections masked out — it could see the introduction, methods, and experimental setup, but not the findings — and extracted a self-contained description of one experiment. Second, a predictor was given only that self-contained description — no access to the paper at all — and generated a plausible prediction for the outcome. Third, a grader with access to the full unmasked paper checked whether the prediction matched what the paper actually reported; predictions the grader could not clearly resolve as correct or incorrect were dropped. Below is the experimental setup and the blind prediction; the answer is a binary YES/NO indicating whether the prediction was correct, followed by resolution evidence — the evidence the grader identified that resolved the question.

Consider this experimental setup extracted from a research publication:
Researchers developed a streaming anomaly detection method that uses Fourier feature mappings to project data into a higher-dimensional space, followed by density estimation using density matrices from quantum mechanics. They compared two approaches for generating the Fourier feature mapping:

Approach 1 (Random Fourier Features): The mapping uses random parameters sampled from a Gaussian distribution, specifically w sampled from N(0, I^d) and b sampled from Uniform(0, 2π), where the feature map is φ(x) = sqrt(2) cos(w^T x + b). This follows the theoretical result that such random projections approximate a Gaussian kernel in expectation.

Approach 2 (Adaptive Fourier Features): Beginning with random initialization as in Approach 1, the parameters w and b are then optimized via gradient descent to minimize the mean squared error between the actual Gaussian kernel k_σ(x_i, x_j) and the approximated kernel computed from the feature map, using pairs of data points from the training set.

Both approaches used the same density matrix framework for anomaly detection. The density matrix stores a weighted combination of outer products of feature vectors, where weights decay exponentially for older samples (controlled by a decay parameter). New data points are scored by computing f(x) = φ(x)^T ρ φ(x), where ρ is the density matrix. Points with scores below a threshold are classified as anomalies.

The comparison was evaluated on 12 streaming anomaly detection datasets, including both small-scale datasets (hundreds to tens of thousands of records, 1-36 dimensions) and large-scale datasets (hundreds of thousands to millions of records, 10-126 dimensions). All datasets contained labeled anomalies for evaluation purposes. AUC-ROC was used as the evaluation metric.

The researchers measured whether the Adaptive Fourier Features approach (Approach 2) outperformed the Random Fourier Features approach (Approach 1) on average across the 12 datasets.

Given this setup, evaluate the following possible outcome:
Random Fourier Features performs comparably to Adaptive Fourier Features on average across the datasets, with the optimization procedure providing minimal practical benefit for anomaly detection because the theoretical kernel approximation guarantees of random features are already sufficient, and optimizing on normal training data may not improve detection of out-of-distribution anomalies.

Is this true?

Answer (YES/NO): NO